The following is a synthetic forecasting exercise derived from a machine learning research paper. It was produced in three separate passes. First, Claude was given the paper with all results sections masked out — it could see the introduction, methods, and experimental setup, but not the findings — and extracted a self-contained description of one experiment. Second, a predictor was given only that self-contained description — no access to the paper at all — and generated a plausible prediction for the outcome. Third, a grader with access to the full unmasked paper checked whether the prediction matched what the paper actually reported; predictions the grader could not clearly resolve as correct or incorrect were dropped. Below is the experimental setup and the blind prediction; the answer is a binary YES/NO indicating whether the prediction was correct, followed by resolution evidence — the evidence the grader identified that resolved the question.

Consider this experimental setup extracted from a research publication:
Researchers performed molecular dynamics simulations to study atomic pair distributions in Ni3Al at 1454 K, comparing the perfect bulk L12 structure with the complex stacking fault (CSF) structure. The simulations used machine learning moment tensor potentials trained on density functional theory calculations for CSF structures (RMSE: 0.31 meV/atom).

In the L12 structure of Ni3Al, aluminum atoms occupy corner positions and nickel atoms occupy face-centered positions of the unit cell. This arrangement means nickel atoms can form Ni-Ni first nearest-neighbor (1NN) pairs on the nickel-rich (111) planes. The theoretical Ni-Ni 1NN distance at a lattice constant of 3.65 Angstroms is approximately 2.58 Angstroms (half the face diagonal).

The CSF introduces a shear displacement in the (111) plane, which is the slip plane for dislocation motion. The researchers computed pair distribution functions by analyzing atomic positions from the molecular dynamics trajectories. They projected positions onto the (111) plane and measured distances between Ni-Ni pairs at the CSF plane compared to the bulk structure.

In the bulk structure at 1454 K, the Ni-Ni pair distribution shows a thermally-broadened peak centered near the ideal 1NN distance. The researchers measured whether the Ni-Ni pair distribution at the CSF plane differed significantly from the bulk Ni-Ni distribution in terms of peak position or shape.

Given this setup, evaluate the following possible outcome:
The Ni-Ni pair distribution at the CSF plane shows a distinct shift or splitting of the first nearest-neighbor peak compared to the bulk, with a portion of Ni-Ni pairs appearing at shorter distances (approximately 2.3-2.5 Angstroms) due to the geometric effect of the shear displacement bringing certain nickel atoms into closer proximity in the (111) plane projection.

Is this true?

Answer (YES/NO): NO